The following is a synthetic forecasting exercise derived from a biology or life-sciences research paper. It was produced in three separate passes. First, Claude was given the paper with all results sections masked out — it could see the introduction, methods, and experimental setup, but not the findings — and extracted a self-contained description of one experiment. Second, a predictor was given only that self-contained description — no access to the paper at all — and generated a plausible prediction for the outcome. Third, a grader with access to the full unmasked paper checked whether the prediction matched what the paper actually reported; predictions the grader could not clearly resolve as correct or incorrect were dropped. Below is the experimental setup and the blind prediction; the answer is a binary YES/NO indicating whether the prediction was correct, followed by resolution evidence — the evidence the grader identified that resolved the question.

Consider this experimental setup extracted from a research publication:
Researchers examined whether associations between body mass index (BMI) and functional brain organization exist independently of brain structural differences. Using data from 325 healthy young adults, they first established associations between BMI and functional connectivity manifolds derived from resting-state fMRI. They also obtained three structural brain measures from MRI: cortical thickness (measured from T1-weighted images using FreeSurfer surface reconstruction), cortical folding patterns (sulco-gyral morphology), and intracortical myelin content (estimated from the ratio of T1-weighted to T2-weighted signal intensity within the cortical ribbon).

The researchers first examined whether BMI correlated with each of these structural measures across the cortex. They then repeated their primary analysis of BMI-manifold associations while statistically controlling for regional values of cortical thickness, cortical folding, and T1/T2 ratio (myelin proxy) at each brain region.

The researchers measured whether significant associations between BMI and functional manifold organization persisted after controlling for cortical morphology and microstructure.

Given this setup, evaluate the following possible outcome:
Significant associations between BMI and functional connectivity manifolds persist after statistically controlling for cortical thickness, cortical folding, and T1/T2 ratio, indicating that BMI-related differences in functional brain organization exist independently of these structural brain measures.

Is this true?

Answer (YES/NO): YES